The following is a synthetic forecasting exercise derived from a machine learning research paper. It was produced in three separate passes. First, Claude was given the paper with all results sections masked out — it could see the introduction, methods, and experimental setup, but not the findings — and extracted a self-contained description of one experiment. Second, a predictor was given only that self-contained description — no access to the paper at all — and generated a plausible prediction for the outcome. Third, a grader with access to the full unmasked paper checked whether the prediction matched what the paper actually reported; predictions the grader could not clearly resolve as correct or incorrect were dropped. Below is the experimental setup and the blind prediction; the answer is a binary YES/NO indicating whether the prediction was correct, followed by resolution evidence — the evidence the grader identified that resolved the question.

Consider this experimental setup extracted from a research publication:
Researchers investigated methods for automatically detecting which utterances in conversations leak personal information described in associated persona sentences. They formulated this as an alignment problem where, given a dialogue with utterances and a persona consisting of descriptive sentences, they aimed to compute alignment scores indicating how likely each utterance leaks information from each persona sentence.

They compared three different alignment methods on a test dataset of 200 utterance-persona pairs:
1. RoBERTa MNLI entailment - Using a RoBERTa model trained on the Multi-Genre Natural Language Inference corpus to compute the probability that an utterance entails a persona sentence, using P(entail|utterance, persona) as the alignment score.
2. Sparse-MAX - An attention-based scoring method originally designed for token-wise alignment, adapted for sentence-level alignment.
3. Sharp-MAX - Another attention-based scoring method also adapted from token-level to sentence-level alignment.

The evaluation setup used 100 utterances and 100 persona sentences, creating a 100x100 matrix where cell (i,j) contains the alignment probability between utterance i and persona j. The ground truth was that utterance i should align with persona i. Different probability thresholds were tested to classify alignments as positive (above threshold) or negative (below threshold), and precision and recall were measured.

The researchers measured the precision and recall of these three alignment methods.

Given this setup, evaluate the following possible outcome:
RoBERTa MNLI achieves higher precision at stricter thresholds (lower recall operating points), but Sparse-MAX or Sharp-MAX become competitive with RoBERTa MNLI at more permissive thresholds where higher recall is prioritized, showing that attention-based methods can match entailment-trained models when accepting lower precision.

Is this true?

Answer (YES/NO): NO